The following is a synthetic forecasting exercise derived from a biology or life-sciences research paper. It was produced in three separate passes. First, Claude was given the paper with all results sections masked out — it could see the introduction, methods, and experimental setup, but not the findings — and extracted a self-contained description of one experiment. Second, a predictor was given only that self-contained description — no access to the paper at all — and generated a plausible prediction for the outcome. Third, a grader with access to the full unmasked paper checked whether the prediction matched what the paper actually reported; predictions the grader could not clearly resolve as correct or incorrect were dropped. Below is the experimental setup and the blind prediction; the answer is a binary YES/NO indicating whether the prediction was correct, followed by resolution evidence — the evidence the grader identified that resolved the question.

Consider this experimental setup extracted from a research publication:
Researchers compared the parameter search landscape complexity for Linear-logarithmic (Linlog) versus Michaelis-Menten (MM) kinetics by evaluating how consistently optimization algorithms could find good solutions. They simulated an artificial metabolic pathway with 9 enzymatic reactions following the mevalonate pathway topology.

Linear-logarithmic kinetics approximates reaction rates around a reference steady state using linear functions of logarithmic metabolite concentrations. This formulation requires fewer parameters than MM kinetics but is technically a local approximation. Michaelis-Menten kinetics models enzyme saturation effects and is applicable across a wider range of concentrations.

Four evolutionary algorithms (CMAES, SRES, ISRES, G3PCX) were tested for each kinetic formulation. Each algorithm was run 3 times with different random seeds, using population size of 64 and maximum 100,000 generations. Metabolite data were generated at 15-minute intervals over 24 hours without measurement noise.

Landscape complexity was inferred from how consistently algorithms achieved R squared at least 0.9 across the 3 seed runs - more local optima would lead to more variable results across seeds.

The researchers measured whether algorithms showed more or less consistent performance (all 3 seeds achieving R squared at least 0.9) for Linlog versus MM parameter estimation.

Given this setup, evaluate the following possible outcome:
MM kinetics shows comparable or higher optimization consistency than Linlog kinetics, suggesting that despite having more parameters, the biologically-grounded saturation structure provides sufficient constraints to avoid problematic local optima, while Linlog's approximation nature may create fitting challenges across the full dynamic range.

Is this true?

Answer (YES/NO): NO